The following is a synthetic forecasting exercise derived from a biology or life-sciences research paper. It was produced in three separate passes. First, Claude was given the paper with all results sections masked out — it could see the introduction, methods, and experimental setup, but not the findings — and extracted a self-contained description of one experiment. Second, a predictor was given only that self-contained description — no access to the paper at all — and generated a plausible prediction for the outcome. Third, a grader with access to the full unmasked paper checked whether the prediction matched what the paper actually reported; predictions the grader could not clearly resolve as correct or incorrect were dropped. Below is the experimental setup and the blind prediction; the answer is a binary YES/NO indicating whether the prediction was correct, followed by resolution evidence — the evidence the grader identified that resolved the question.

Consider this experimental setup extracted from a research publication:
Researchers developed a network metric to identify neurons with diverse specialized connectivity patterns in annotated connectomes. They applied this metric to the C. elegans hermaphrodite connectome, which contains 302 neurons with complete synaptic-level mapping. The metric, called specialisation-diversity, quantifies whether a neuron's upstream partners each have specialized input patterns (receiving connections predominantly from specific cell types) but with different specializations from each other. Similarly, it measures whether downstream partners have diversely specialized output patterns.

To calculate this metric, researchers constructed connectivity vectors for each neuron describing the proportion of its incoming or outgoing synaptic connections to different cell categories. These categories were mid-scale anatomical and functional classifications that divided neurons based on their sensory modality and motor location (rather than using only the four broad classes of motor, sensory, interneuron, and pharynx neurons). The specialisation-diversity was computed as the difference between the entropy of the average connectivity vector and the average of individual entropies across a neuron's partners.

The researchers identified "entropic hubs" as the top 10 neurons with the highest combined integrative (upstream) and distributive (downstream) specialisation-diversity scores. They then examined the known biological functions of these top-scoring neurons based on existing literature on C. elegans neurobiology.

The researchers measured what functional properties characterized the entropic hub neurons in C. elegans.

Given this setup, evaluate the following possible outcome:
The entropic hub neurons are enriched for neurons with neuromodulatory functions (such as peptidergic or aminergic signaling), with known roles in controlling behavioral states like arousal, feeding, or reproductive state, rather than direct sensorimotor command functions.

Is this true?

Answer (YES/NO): YES